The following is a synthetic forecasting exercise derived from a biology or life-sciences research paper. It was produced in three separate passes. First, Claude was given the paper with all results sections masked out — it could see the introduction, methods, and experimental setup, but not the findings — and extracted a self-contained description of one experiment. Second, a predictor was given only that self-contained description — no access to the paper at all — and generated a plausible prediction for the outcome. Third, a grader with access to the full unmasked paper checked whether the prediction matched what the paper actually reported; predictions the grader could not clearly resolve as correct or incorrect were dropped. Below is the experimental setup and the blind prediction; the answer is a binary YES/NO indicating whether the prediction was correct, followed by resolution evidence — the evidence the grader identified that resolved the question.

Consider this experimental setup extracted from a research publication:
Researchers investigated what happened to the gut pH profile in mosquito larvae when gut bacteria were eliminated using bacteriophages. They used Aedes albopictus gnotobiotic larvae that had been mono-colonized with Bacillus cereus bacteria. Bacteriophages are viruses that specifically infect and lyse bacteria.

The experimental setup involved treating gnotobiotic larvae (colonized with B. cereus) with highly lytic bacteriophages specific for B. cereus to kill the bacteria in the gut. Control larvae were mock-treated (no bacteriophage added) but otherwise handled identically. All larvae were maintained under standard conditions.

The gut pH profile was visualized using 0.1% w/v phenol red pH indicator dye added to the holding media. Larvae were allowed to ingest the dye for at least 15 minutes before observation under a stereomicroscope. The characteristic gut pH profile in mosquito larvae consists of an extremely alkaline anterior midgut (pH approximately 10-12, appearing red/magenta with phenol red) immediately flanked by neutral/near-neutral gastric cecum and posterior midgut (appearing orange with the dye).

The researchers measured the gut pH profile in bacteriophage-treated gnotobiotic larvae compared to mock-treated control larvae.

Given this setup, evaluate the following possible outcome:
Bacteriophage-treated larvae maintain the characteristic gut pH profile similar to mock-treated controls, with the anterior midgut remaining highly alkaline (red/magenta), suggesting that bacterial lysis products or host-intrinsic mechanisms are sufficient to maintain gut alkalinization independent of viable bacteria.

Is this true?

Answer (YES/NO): NO